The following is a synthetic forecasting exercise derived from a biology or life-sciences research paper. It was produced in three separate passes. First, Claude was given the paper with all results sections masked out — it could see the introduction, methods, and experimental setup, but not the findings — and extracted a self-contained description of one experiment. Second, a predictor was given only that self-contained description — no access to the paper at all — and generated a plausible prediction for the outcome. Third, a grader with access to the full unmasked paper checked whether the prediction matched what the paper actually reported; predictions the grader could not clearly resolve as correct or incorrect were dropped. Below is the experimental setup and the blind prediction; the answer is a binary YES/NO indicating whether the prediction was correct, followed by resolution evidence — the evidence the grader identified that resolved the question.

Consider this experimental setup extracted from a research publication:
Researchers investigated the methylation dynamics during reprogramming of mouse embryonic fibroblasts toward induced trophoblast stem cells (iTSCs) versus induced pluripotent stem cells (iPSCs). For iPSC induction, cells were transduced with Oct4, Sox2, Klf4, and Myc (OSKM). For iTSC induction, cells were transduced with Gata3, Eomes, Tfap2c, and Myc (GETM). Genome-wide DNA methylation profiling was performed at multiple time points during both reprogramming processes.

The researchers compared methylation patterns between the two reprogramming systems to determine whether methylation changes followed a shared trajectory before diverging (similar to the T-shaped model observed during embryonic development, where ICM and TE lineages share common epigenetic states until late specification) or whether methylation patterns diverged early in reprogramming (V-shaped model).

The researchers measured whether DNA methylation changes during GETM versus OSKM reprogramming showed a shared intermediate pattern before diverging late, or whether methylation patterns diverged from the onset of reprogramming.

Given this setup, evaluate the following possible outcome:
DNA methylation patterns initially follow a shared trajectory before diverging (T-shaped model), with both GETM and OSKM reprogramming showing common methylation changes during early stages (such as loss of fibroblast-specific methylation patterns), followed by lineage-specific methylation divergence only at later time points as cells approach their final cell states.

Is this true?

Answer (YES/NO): NO